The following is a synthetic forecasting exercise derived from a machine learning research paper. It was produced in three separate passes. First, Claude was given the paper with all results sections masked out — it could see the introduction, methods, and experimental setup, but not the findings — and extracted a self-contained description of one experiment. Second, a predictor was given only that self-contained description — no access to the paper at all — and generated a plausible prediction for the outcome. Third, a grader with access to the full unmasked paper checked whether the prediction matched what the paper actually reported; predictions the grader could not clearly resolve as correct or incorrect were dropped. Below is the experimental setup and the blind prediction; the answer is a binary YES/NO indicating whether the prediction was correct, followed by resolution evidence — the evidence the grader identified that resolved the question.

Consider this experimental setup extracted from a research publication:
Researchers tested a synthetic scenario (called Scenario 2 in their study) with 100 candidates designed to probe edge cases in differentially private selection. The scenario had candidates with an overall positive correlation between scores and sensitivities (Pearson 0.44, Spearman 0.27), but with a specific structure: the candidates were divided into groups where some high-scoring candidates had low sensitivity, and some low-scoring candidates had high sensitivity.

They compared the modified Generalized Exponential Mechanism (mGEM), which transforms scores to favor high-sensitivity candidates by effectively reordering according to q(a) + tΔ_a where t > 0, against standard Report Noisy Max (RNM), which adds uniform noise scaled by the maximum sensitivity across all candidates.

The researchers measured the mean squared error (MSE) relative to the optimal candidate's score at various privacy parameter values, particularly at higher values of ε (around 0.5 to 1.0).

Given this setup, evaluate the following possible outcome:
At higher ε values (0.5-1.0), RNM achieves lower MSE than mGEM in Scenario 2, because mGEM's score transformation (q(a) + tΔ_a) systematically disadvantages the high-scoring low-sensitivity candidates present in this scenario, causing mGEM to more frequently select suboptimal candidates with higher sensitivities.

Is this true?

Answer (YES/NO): YES